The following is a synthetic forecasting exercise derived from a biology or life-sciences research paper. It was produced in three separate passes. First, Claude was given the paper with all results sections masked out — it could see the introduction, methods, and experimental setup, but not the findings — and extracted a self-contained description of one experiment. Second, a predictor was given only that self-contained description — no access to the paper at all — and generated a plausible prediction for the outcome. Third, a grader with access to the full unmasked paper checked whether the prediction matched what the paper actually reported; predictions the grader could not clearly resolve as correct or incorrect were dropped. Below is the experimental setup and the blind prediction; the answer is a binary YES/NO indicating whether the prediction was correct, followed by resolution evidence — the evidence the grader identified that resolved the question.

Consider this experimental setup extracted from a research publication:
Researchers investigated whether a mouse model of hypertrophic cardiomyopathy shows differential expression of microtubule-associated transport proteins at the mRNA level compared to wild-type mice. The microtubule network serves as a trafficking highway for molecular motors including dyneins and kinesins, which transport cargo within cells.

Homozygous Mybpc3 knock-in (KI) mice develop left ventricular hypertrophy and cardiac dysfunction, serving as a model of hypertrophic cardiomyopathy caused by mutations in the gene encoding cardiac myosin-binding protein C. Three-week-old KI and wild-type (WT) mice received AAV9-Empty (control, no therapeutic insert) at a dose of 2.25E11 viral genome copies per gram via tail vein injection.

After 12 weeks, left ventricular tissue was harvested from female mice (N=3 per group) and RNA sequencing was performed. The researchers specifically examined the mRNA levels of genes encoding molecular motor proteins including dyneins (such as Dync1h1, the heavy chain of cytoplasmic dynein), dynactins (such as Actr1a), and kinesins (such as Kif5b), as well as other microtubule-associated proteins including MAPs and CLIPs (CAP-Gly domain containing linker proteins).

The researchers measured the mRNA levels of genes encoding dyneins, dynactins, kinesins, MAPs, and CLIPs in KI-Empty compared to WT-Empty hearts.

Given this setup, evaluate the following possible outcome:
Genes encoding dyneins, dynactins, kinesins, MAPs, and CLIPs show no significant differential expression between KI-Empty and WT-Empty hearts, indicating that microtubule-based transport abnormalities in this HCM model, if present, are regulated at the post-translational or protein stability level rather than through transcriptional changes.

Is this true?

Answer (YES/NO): NO